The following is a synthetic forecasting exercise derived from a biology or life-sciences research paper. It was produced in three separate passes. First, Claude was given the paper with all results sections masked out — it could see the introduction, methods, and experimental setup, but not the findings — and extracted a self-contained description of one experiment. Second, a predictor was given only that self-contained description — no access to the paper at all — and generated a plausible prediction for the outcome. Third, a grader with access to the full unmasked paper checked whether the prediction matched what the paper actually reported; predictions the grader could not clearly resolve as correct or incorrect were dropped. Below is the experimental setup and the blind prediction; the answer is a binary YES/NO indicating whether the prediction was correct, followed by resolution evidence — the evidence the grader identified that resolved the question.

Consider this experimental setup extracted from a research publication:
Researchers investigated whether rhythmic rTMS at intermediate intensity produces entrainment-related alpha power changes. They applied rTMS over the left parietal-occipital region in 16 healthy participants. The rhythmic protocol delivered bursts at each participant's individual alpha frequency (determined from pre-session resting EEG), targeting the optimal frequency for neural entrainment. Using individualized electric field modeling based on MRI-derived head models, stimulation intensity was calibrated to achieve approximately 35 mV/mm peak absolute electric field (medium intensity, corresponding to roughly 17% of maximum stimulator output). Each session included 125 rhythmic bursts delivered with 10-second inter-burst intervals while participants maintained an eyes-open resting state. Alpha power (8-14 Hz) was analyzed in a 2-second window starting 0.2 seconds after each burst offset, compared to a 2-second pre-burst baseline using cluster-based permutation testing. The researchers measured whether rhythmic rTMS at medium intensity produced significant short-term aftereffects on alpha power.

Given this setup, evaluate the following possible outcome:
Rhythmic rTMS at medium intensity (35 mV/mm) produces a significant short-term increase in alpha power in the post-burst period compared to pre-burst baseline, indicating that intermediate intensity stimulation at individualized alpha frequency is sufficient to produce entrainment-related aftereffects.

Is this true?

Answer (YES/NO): NO